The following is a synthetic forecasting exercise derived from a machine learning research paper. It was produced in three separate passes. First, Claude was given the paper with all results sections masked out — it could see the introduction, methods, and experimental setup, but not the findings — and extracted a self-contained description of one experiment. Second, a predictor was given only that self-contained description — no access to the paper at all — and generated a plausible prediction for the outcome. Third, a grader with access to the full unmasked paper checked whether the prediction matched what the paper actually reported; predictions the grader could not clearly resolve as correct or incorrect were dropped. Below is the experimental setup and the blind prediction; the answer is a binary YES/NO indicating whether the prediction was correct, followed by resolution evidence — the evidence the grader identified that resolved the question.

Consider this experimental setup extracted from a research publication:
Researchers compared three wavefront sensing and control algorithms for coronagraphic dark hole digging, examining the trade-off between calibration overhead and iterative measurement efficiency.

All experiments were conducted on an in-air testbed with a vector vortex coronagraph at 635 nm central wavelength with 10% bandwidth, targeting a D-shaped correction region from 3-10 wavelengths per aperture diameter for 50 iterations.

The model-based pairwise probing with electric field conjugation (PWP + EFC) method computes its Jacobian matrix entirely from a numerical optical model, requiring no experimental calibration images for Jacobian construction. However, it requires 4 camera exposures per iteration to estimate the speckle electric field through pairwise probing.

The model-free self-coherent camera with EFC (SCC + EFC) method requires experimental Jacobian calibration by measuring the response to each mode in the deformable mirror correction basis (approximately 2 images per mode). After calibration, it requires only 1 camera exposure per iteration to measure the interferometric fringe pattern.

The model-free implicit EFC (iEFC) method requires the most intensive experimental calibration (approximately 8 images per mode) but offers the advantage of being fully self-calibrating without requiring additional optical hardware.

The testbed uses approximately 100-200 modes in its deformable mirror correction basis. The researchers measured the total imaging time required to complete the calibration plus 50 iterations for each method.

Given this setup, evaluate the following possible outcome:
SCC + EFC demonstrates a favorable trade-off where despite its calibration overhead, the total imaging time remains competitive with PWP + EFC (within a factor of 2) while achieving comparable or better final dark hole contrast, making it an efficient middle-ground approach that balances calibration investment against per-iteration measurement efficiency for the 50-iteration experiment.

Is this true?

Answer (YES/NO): NO